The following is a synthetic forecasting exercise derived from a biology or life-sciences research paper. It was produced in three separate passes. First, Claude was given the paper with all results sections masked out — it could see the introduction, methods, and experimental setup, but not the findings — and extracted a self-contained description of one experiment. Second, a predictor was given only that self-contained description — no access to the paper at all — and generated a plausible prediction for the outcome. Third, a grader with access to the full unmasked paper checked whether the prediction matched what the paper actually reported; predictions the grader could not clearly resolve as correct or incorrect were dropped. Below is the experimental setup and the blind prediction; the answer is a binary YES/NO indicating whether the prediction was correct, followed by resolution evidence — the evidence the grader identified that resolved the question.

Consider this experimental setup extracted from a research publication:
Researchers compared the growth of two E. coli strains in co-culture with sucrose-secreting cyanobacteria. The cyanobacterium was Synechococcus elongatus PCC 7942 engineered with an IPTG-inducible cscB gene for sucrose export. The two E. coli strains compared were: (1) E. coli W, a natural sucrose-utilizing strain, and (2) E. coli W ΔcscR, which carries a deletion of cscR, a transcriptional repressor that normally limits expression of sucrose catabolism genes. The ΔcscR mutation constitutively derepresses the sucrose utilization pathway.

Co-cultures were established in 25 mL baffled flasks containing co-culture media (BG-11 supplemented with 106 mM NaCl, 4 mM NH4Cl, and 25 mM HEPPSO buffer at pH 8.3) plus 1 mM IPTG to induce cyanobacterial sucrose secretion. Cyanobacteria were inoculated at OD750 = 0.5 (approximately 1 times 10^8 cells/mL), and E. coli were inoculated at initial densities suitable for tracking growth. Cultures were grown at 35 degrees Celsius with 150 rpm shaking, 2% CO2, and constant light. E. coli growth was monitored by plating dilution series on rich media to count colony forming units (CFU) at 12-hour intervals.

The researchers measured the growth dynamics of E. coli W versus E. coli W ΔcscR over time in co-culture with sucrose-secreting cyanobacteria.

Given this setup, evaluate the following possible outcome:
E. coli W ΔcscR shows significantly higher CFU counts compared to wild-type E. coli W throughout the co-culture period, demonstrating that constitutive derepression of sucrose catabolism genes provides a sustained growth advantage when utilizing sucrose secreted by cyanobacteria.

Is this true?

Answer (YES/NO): NO